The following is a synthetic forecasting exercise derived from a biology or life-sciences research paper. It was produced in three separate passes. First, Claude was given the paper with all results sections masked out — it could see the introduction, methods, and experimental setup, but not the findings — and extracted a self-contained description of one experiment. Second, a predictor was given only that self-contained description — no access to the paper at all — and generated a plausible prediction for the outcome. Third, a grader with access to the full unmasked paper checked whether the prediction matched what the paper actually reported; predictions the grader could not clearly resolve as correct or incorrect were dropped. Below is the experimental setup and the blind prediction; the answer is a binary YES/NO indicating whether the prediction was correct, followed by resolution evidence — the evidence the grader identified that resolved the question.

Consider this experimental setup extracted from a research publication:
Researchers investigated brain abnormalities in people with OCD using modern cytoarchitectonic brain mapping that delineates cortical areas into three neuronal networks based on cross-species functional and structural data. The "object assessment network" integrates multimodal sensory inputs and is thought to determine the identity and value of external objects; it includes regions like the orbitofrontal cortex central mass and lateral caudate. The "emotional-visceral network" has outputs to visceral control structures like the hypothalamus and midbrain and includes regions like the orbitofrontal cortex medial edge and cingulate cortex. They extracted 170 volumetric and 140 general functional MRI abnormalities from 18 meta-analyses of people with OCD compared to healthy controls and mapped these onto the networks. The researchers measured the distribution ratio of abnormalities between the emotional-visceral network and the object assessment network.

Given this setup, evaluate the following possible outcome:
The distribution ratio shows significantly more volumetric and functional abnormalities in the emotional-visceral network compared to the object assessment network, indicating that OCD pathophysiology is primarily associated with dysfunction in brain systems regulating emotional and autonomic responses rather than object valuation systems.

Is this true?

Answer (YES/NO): YES